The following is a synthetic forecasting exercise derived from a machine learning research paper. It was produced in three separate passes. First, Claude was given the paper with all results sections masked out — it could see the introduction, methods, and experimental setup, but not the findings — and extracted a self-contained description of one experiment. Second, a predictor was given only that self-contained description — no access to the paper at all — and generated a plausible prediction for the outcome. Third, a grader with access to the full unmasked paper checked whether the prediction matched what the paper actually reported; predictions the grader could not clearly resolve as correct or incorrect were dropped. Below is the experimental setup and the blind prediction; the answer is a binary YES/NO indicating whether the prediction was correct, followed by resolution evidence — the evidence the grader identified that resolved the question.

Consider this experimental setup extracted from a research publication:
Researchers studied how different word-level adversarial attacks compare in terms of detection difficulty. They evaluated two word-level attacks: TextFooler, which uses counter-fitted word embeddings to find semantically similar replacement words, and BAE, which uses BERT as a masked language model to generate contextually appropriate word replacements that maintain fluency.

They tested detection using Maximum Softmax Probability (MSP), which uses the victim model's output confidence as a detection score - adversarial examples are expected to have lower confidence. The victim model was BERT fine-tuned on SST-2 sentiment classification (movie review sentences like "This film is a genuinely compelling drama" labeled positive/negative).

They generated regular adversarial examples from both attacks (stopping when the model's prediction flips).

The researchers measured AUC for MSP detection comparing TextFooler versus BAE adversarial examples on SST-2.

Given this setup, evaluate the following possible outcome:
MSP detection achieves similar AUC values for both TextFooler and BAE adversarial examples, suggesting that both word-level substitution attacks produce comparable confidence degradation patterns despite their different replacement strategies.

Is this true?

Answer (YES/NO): NO